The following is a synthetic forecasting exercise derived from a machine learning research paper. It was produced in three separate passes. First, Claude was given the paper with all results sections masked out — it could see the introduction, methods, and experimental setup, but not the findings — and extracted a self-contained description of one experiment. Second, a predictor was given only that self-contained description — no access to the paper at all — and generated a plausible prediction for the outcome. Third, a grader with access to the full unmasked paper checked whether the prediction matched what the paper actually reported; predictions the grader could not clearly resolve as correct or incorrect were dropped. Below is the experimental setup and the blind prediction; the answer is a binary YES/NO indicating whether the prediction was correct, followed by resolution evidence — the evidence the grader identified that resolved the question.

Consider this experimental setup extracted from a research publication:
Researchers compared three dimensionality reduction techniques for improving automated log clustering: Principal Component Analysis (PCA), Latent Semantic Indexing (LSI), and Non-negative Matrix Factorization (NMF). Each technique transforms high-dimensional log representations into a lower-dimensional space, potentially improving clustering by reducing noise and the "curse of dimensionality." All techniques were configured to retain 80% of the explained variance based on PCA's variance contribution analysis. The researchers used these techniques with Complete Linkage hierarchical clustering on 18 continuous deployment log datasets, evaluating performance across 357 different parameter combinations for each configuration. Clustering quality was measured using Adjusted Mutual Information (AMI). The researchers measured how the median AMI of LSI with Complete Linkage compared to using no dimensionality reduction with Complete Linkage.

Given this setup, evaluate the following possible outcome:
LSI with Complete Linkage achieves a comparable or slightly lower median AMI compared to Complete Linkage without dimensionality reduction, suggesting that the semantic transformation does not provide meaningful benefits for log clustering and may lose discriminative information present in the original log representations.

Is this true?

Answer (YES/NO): YES